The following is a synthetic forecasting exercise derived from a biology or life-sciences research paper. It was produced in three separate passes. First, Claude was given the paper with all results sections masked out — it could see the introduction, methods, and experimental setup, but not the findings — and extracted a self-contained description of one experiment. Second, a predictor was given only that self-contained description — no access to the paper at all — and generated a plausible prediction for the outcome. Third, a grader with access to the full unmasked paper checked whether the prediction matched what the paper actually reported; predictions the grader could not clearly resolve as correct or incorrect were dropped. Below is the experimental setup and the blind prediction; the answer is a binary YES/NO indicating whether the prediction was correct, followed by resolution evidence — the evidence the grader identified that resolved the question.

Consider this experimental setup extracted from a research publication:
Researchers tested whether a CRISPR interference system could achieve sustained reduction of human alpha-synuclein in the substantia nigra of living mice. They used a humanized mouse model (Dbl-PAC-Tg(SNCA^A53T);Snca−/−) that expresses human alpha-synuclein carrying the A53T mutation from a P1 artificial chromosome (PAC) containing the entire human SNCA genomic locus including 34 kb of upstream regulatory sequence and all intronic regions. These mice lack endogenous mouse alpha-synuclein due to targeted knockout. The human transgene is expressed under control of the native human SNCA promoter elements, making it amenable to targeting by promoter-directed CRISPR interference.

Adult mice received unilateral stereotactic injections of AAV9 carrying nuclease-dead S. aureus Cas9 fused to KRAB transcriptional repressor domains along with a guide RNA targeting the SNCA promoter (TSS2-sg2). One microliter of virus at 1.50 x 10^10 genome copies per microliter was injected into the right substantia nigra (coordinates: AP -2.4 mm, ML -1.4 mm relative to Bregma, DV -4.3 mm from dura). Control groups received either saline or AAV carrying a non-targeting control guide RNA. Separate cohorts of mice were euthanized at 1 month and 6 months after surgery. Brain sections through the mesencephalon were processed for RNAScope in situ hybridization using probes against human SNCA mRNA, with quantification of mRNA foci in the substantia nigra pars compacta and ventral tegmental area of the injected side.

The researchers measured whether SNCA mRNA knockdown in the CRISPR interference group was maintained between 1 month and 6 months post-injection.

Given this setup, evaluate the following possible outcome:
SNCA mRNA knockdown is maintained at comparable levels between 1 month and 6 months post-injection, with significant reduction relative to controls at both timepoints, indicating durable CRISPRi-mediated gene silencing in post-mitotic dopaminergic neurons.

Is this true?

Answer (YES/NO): YES